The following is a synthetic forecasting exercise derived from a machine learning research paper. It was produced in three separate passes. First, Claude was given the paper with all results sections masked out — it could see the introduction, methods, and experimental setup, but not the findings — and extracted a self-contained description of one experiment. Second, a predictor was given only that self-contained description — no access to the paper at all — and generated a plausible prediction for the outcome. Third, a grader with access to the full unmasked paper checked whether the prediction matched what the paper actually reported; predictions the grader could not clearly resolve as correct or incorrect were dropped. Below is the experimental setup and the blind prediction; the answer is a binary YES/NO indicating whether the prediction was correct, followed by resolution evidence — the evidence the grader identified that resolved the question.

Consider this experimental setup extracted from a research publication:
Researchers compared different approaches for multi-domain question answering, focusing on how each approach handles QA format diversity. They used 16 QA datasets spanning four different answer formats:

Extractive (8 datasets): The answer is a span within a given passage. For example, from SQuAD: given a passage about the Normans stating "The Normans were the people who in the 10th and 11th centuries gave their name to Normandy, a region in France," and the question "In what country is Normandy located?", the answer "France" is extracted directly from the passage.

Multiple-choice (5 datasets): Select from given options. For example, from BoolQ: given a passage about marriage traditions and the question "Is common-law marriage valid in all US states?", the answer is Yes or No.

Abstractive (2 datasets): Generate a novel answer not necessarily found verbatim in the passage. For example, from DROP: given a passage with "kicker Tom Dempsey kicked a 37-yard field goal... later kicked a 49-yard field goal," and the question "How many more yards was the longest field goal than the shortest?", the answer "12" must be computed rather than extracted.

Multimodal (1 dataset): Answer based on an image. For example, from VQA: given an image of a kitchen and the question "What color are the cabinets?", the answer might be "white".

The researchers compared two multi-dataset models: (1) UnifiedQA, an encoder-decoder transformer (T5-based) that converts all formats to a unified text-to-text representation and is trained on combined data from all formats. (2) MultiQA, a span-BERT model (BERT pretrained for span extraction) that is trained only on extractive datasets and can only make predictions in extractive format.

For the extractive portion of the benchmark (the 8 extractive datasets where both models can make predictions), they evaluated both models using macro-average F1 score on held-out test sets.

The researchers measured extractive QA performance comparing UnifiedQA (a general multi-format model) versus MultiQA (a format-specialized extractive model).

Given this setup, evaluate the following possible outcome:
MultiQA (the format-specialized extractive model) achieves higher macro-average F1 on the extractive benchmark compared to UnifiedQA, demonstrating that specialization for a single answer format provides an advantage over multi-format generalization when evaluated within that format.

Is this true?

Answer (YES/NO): YES